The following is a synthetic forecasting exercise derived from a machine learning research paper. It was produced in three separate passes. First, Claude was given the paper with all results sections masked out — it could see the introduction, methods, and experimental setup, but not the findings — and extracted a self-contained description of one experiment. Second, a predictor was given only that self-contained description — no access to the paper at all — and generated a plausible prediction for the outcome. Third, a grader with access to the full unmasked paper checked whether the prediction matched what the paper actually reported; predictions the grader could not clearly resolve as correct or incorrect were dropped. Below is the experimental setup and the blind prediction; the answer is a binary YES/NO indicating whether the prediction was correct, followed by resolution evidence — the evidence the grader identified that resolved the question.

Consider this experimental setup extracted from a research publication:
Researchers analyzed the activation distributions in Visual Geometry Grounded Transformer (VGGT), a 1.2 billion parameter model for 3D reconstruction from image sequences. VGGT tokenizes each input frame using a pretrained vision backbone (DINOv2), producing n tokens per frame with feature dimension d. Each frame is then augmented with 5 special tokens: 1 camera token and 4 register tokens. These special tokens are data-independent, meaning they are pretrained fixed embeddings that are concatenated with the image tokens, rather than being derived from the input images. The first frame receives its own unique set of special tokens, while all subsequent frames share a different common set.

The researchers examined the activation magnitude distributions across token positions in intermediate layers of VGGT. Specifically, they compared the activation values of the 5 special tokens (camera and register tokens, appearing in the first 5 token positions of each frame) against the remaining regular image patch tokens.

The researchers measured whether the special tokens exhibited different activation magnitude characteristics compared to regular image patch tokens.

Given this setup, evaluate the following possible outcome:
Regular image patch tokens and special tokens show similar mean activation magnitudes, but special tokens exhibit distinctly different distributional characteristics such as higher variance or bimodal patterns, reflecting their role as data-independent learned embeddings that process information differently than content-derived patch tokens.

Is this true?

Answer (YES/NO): NO